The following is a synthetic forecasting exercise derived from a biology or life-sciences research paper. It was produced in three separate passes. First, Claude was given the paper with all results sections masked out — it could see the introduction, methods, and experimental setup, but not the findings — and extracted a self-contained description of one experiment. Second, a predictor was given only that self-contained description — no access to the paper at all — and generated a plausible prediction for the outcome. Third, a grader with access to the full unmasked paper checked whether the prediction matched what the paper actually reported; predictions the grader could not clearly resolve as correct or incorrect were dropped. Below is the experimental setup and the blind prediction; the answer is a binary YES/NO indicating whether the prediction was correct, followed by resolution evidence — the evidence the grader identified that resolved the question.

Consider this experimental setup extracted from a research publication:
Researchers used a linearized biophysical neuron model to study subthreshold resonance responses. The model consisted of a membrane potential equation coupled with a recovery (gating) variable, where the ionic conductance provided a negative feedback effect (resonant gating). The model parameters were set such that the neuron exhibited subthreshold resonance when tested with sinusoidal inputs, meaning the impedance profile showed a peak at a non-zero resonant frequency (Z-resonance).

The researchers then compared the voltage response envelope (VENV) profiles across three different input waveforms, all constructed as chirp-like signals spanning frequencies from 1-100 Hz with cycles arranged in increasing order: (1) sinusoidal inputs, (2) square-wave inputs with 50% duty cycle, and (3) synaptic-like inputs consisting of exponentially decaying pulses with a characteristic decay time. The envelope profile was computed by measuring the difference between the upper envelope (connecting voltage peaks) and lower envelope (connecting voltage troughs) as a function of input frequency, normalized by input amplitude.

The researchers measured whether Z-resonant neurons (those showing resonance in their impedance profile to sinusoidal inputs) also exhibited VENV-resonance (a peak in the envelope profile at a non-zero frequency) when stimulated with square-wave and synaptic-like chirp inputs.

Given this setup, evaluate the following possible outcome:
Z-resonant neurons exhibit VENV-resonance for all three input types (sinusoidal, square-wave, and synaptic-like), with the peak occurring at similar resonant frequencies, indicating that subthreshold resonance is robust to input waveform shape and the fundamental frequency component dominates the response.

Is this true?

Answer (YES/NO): NO